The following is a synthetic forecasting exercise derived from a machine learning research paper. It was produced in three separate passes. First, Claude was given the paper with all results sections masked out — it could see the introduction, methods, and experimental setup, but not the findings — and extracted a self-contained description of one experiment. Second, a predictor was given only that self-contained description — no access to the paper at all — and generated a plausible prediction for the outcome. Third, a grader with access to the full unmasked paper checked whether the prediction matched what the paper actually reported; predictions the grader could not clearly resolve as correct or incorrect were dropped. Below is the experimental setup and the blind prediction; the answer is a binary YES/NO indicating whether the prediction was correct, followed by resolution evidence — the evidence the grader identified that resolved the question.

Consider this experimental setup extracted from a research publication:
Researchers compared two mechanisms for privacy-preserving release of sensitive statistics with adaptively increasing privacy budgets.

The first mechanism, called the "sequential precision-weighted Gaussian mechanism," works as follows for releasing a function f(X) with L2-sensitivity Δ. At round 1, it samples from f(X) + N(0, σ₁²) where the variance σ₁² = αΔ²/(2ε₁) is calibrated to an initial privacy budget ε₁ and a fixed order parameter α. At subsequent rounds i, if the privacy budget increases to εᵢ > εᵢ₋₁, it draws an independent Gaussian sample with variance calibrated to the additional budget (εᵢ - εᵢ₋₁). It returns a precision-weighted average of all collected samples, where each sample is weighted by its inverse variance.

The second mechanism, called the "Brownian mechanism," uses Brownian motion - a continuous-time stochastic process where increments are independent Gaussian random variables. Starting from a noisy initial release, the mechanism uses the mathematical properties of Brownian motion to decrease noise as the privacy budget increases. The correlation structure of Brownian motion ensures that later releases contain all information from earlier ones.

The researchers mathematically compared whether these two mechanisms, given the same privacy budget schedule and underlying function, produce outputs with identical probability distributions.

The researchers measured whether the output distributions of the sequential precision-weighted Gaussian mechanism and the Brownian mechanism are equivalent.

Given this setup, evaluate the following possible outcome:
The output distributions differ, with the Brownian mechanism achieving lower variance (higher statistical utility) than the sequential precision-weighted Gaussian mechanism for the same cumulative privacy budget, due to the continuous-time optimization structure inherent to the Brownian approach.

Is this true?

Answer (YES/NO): NO